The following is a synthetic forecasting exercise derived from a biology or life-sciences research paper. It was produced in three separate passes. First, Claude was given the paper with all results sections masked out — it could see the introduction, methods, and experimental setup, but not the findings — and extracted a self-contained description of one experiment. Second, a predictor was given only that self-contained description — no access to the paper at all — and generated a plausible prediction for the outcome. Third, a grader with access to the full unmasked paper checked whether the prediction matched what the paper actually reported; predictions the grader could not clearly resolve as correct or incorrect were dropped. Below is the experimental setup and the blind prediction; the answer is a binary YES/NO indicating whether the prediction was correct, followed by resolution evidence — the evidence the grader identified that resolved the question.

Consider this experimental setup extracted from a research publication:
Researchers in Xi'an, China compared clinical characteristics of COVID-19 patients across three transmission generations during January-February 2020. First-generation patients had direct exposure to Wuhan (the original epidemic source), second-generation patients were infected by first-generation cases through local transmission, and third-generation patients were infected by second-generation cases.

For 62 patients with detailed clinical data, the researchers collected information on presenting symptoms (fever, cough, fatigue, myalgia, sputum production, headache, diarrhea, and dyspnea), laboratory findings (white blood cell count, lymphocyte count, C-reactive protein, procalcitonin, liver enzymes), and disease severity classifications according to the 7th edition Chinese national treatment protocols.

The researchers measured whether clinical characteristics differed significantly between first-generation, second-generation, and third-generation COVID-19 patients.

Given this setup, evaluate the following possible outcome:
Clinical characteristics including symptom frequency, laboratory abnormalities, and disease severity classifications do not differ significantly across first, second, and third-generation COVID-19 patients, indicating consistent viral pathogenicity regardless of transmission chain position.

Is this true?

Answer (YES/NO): NO